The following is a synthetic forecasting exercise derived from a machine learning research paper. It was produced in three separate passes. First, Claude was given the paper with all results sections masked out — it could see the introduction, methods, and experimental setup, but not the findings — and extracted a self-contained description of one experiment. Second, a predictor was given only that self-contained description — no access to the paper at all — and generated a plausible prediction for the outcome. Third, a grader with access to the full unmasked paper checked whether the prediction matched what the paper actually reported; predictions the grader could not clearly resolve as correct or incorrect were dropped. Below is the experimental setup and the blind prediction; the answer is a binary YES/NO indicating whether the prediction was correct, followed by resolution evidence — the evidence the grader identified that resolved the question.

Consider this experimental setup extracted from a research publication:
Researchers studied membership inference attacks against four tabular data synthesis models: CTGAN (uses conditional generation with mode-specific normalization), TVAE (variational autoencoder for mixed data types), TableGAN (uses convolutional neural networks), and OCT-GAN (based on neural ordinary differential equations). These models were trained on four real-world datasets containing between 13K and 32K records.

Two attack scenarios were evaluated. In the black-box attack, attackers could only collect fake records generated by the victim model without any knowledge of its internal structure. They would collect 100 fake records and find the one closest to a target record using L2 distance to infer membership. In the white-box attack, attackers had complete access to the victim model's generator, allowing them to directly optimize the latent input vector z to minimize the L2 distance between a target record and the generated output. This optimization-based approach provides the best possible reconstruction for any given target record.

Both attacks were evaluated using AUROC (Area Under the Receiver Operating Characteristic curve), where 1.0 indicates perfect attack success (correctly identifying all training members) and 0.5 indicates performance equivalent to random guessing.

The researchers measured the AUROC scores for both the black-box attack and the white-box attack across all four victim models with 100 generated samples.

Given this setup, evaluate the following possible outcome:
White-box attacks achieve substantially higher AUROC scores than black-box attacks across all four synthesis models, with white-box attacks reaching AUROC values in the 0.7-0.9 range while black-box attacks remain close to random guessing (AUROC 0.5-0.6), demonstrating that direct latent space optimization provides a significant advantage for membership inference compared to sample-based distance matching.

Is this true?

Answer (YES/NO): NO